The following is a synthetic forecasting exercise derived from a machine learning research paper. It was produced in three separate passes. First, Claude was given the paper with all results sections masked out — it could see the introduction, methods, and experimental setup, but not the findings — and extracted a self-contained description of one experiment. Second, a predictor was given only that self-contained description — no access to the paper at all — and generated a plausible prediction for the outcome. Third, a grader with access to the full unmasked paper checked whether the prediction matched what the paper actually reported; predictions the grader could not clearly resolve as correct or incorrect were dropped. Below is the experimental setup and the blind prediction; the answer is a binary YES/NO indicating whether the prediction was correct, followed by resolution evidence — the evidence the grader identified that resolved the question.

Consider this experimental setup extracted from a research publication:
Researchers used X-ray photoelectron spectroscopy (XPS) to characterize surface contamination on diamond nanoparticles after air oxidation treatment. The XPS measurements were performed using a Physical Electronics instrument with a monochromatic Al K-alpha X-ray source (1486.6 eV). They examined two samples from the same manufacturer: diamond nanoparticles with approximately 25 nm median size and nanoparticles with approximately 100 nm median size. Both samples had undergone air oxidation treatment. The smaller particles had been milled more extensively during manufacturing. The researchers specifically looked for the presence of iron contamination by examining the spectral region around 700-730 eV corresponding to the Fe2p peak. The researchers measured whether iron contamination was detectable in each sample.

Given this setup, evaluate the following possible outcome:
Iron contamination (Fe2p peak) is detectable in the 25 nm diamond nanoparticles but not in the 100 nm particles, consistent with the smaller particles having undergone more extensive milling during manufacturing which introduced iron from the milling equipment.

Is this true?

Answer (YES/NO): YES